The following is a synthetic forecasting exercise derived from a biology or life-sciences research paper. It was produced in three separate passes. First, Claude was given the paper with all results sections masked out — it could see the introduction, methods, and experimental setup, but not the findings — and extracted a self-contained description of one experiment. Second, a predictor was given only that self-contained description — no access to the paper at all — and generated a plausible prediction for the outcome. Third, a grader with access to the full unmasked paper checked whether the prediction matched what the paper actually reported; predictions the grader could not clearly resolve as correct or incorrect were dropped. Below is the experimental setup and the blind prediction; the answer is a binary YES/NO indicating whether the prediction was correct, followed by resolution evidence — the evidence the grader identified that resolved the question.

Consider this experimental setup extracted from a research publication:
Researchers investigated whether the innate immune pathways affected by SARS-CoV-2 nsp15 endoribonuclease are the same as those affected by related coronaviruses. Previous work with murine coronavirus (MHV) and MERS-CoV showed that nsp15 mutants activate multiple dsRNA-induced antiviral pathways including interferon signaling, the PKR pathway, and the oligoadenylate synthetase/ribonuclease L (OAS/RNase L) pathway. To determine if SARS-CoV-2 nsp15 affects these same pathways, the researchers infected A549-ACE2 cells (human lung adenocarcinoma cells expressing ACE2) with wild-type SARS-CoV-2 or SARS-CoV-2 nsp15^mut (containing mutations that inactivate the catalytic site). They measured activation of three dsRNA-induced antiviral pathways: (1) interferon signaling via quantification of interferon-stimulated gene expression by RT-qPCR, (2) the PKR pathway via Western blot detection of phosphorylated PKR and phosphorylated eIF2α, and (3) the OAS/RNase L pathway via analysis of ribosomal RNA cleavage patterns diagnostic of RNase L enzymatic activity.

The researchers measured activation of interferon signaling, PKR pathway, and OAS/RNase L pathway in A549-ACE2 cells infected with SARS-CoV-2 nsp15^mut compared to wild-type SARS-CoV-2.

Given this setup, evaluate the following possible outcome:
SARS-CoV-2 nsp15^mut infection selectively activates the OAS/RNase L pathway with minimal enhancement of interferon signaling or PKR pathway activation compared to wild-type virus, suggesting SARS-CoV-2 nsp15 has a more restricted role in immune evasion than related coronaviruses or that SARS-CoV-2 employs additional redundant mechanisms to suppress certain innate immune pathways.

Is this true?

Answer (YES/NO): NO